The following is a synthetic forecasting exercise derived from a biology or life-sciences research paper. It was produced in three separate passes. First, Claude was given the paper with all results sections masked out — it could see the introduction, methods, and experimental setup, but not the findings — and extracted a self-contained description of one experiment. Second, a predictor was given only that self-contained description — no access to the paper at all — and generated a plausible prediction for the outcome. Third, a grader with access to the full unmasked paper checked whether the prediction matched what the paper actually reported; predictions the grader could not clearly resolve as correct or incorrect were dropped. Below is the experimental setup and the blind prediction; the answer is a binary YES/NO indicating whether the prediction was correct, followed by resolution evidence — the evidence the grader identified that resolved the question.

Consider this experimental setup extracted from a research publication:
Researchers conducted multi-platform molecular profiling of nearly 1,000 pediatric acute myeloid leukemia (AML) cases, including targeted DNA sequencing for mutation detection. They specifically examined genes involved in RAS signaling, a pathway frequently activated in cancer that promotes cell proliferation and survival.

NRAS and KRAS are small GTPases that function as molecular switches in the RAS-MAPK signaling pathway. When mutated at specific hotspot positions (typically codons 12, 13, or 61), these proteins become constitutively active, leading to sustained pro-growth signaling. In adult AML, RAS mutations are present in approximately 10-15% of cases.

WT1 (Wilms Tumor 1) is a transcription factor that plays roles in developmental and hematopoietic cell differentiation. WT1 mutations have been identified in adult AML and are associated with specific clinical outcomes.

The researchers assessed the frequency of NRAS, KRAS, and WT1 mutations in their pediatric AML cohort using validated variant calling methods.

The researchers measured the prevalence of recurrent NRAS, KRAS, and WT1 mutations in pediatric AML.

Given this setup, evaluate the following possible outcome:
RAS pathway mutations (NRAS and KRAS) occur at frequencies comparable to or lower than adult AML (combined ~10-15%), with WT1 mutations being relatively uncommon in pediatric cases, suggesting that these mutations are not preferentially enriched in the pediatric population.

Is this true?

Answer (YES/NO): NO